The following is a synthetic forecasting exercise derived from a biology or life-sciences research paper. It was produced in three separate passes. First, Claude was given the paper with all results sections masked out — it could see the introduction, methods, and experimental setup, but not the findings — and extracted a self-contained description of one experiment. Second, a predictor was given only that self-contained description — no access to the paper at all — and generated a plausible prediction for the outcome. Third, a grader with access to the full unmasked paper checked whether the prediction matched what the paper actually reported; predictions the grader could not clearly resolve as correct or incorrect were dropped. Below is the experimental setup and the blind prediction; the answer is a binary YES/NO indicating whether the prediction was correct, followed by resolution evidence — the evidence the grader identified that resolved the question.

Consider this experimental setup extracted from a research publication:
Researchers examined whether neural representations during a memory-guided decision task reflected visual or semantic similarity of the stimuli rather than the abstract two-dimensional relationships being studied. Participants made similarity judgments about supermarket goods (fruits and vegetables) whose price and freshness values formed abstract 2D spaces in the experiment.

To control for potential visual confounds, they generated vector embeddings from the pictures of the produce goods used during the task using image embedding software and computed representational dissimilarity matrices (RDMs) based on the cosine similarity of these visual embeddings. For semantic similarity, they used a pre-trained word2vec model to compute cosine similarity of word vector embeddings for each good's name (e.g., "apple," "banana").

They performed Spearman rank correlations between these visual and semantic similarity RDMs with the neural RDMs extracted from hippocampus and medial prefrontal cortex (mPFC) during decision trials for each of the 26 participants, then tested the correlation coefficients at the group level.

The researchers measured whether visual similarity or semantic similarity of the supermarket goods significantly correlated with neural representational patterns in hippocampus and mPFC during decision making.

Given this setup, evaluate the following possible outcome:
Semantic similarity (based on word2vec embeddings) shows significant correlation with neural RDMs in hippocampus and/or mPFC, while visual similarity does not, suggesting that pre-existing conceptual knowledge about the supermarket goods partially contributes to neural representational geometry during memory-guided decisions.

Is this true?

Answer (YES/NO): NO